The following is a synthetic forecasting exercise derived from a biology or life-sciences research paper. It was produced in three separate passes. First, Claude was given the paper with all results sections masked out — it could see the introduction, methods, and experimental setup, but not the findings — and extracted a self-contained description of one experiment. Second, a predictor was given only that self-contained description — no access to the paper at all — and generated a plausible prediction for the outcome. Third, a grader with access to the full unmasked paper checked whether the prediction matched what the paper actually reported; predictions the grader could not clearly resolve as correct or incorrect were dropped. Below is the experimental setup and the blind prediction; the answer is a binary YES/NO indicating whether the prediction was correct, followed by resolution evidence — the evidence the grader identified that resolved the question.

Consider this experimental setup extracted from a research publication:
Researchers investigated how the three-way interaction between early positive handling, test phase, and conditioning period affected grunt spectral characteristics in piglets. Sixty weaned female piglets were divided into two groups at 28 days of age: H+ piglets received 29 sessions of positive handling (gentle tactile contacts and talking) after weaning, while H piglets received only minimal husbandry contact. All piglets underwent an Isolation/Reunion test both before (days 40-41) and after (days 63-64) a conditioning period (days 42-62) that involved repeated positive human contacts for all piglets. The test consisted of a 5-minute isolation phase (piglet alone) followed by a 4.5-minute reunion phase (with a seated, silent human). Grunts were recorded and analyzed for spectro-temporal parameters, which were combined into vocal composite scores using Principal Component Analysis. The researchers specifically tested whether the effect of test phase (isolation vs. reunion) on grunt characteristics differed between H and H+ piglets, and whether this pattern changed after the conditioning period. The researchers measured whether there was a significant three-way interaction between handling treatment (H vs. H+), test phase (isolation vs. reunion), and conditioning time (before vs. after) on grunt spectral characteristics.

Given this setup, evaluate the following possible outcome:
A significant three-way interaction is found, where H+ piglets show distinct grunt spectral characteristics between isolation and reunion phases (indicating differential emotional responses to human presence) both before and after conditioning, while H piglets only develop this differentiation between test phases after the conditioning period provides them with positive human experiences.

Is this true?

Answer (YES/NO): NO